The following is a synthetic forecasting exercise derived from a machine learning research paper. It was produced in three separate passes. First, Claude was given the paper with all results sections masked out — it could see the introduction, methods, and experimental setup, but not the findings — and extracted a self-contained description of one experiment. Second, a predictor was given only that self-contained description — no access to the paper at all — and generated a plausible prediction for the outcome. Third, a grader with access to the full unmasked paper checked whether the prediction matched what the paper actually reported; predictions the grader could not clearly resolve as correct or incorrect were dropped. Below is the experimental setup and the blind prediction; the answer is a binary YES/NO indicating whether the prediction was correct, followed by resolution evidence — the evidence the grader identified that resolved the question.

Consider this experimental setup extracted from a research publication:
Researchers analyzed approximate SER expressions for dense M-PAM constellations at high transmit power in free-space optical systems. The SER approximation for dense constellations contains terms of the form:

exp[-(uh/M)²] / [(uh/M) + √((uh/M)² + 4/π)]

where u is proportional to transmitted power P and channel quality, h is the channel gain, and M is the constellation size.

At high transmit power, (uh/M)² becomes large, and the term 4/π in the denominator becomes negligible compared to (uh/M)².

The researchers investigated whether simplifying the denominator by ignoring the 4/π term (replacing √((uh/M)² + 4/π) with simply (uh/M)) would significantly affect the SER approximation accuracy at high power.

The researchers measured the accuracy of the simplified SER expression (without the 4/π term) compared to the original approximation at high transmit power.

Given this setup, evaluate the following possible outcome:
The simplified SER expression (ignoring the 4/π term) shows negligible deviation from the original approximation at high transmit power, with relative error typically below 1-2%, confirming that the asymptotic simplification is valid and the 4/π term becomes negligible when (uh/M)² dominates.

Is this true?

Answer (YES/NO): NO